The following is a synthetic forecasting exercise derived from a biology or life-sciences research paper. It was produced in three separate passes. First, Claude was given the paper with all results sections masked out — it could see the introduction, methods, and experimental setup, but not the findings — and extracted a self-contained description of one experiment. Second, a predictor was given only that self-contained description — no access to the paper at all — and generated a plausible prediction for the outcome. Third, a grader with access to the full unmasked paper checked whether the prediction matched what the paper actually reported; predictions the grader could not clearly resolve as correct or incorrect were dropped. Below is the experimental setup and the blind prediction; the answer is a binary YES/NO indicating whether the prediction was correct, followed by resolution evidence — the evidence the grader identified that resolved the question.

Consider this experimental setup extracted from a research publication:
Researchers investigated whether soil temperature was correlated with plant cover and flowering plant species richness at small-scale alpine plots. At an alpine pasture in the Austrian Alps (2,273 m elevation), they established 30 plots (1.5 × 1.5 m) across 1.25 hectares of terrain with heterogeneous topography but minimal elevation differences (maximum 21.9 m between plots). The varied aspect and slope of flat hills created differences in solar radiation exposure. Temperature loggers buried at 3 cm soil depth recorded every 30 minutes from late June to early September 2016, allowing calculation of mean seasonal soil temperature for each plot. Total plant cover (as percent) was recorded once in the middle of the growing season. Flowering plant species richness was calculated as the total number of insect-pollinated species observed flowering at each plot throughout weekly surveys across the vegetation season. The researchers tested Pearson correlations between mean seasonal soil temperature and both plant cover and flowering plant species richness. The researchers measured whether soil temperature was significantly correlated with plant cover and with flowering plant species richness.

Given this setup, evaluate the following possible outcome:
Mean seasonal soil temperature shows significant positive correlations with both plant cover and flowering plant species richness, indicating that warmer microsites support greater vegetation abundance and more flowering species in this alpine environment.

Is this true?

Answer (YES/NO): YES